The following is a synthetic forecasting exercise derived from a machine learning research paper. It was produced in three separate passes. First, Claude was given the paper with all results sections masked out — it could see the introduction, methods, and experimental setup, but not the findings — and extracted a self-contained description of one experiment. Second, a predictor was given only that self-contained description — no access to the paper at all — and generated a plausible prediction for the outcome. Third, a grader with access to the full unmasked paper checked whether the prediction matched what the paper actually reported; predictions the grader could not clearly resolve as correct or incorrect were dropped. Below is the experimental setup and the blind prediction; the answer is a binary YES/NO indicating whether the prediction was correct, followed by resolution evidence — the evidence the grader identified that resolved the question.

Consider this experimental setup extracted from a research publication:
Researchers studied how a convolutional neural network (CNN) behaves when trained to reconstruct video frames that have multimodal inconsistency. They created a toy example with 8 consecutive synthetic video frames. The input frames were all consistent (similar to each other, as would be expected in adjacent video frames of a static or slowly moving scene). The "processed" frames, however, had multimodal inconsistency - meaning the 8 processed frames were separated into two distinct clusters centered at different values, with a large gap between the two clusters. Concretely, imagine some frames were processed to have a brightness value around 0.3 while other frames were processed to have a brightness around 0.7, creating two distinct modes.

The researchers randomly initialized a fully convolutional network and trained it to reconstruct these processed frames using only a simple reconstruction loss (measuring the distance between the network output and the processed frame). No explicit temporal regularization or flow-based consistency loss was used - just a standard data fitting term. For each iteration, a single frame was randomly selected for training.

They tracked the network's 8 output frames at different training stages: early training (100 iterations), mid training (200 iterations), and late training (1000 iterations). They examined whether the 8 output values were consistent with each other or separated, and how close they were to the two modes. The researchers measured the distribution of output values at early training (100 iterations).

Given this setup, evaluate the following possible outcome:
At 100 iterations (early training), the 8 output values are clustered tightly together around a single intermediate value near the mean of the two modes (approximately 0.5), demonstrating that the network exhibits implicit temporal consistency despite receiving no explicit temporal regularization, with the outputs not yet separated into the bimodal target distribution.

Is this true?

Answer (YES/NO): YES